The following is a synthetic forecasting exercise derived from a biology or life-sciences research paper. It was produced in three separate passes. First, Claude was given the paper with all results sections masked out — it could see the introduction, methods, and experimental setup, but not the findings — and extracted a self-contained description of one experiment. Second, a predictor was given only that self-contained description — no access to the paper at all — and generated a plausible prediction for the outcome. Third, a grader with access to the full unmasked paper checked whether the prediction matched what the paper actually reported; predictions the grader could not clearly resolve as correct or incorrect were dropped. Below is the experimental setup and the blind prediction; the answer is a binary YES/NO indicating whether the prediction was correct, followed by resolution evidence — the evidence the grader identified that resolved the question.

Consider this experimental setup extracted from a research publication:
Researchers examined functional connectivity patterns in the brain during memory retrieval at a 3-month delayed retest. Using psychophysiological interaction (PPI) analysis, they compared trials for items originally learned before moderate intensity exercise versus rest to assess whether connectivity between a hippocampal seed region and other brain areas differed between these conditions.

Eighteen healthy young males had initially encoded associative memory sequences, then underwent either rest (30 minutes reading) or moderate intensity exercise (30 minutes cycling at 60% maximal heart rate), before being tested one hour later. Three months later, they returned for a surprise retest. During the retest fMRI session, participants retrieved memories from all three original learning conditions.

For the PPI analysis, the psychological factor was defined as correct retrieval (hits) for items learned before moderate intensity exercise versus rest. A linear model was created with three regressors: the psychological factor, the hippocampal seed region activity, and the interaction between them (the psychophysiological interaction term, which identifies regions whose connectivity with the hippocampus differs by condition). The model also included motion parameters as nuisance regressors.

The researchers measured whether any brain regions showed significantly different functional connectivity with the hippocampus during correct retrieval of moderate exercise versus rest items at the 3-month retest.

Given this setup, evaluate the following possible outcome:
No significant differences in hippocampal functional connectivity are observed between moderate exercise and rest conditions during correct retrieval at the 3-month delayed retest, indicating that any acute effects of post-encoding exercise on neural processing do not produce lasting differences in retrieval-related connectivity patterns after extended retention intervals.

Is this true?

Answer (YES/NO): NO